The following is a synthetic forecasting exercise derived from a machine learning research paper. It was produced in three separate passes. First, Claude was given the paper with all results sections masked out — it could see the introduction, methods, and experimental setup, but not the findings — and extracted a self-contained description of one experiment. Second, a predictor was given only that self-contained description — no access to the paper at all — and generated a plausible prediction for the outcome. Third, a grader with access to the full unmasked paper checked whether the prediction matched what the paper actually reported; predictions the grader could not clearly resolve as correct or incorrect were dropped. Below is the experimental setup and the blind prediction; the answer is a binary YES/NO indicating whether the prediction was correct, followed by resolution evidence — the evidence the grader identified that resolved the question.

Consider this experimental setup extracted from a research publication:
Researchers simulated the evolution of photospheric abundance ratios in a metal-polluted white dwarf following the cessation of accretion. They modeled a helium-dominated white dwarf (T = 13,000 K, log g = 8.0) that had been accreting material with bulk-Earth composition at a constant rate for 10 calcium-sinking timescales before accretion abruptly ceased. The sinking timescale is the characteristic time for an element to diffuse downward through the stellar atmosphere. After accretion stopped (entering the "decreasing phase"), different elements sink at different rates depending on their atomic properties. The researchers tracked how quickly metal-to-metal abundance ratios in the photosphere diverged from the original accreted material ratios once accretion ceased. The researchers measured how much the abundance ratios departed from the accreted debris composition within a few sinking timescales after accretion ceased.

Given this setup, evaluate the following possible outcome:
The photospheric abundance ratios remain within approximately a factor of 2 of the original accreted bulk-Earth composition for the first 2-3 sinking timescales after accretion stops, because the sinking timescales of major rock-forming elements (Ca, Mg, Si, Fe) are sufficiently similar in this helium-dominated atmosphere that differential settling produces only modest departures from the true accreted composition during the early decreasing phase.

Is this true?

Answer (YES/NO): NO